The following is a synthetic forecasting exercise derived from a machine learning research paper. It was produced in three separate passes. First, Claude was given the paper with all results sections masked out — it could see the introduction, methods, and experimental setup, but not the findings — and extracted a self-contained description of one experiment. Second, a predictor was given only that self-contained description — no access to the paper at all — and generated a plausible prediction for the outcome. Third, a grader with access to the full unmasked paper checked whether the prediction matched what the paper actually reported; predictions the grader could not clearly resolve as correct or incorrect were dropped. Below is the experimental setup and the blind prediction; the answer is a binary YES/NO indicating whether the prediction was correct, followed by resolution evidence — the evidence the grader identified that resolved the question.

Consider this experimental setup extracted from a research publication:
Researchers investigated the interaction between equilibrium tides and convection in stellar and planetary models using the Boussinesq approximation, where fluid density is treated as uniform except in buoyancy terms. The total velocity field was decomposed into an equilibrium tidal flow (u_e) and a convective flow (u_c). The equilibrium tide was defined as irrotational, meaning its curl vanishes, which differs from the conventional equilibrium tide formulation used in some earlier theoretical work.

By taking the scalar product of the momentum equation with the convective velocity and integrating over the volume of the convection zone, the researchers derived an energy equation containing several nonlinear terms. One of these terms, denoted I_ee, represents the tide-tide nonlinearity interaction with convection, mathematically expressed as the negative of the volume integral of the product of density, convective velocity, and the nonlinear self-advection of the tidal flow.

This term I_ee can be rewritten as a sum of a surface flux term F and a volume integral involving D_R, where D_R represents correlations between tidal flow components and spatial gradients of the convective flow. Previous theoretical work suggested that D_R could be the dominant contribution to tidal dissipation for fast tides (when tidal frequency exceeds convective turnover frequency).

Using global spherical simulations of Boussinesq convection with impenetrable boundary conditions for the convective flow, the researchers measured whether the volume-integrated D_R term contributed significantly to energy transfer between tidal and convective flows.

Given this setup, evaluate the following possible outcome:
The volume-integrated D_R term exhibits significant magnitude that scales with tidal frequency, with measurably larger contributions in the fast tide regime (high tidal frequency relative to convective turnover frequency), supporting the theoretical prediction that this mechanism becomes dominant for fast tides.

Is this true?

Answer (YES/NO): NO